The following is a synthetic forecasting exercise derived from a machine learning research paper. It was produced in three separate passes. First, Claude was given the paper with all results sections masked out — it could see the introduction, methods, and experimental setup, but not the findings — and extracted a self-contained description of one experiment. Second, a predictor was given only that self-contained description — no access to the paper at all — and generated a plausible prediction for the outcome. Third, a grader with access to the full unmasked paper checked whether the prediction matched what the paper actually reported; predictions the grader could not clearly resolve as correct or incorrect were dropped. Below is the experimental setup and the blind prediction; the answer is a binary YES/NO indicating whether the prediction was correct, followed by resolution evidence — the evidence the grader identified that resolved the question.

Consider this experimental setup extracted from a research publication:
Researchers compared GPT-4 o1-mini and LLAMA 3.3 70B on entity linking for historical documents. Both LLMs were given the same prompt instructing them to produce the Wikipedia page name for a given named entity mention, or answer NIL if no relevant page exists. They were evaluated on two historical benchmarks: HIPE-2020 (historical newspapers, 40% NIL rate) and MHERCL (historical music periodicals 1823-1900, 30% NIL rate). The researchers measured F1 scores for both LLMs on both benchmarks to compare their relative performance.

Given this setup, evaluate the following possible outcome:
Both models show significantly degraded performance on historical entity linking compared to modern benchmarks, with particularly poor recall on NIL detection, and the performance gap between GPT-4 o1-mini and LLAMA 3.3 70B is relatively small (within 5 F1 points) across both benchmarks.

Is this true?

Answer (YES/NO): NO